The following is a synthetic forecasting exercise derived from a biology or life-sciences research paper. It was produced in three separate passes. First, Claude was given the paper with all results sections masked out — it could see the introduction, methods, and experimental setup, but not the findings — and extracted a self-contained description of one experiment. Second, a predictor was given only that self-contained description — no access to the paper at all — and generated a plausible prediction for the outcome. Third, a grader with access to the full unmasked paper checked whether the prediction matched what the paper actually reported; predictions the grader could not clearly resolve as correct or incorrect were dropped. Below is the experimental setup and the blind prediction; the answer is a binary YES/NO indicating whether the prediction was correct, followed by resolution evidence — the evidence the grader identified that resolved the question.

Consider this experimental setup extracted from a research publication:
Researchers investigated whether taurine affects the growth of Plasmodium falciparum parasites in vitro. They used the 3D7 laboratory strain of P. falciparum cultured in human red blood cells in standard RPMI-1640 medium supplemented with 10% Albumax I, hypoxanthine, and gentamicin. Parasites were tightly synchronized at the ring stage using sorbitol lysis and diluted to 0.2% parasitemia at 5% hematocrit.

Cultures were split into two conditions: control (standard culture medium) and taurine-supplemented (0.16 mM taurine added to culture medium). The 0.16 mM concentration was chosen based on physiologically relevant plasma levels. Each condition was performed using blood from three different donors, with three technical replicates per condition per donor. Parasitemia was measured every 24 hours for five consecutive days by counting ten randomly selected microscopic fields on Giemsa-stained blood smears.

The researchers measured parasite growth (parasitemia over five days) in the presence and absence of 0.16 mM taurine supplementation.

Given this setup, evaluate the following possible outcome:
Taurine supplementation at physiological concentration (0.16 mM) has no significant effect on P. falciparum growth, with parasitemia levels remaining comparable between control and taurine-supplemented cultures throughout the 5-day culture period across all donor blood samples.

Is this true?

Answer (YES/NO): YES